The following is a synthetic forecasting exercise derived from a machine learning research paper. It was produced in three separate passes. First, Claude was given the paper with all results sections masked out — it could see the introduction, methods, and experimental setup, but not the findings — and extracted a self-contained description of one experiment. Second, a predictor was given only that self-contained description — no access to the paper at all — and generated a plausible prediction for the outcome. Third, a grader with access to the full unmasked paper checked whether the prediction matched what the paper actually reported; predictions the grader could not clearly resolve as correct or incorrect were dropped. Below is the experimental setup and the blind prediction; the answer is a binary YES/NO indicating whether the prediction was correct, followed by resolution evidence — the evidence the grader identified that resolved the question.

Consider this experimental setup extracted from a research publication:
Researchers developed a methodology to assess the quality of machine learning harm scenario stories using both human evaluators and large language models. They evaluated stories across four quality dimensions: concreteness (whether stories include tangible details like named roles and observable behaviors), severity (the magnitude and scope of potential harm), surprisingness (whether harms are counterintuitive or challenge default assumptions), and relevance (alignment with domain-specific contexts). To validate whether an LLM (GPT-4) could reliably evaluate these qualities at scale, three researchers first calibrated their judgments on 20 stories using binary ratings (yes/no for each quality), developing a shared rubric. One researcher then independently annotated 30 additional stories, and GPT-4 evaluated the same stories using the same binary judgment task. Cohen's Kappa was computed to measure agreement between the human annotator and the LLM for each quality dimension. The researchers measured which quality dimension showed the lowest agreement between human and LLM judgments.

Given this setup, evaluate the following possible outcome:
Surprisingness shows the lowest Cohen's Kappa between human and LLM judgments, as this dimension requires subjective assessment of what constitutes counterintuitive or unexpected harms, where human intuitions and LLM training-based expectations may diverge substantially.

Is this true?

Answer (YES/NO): NO